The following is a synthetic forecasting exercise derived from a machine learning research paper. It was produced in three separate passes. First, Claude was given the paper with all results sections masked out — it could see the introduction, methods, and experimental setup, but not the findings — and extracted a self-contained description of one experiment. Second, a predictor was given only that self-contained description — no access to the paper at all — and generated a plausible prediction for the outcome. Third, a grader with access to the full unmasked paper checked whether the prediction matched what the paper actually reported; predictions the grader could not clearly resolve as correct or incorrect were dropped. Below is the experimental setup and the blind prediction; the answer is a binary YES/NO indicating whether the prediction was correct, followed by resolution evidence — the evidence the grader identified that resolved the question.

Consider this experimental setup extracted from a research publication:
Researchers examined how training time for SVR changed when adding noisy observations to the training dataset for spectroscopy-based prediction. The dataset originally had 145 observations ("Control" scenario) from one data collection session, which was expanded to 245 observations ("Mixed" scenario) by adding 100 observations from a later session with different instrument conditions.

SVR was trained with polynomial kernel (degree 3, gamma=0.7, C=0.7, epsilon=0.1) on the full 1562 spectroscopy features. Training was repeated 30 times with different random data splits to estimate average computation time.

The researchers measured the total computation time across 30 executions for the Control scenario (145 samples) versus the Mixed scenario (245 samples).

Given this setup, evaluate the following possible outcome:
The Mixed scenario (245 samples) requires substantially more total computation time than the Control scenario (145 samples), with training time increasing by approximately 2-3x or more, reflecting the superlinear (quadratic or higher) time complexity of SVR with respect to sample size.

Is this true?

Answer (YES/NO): YES